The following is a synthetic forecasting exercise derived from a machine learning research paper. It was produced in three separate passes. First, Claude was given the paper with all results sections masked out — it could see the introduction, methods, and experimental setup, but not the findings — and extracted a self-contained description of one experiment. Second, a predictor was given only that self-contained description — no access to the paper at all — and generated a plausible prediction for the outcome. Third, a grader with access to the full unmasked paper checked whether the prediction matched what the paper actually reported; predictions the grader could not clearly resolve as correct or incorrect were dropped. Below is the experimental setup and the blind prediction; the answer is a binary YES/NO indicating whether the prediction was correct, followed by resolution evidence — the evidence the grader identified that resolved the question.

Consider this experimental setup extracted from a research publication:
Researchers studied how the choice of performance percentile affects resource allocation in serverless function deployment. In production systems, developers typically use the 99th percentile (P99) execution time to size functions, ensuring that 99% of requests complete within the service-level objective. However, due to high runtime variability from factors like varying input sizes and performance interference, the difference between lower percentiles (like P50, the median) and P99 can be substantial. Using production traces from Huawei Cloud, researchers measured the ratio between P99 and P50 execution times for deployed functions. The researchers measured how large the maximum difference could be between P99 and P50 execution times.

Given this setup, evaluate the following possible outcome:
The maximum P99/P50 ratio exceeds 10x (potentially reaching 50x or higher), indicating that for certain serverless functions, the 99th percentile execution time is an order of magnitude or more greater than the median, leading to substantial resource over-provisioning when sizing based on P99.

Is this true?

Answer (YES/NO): YES